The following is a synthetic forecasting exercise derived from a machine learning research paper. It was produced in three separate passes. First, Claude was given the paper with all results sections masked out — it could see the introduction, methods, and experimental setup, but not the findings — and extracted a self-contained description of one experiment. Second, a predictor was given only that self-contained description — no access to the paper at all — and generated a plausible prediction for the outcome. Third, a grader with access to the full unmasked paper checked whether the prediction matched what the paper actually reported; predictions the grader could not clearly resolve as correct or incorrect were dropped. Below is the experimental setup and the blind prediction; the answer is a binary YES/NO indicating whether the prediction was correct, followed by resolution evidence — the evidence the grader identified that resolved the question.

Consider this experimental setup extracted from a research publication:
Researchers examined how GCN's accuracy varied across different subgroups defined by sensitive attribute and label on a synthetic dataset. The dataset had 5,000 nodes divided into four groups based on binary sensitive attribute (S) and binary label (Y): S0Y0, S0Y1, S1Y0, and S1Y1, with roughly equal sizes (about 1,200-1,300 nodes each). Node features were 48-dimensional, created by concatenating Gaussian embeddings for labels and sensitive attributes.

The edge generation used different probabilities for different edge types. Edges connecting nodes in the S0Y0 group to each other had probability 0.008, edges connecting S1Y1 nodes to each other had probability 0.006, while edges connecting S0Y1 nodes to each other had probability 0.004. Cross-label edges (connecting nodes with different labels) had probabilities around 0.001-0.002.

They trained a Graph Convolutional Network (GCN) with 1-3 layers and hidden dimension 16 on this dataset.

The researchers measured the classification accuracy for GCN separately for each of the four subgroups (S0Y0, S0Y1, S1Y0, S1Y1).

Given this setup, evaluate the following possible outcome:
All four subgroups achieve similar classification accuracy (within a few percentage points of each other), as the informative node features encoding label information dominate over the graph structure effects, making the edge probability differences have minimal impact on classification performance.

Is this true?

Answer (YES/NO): NO